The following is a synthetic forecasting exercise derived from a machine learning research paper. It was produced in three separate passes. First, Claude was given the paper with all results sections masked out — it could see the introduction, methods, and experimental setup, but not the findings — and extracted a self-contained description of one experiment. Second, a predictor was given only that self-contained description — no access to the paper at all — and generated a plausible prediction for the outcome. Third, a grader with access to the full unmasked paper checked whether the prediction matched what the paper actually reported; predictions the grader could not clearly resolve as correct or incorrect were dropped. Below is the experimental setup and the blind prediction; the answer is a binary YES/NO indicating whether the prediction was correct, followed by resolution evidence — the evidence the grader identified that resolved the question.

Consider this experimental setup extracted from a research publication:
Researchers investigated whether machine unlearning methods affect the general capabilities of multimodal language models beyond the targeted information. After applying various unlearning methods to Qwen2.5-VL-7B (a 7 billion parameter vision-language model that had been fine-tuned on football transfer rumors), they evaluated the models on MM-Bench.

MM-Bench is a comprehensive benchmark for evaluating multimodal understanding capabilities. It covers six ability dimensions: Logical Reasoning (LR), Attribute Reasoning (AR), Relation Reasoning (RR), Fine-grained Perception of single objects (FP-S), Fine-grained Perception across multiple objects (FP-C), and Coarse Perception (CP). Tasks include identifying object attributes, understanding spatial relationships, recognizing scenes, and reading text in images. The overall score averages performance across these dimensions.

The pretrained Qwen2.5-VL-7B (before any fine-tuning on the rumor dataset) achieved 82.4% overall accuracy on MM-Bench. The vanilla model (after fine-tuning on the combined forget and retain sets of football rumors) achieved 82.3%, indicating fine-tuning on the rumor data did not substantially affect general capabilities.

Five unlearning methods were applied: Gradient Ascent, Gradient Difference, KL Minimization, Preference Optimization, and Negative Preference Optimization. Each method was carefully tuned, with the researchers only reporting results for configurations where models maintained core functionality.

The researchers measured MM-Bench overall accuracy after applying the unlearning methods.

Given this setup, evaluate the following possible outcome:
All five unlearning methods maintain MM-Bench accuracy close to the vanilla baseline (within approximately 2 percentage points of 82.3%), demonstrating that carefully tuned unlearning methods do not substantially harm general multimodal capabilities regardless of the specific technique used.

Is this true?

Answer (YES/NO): YES